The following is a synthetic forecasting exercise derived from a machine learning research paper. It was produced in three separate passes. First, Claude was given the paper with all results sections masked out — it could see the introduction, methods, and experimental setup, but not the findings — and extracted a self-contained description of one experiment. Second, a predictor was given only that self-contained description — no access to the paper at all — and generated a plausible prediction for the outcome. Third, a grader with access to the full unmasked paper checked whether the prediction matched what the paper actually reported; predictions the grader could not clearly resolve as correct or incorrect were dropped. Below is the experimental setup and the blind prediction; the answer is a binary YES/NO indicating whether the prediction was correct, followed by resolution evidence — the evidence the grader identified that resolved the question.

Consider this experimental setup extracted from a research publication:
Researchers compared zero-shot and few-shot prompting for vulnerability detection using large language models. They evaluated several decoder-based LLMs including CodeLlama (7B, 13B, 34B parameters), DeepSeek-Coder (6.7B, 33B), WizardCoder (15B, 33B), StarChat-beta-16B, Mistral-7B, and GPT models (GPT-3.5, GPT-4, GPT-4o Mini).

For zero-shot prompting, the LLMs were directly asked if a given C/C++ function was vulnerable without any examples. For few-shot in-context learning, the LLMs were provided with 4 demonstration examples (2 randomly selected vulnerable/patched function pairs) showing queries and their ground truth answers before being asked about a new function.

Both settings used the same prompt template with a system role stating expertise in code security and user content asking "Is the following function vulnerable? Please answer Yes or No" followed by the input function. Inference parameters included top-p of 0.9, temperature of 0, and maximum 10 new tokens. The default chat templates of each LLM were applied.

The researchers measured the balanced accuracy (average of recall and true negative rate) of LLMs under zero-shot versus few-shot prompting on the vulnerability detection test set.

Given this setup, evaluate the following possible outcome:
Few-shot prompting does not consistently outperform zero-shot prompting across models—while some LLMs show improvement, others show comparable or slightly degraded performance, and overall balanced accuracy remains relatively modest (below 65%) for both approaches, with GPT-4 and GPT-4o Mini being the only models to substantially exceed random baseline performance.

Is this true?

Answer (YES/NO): NO